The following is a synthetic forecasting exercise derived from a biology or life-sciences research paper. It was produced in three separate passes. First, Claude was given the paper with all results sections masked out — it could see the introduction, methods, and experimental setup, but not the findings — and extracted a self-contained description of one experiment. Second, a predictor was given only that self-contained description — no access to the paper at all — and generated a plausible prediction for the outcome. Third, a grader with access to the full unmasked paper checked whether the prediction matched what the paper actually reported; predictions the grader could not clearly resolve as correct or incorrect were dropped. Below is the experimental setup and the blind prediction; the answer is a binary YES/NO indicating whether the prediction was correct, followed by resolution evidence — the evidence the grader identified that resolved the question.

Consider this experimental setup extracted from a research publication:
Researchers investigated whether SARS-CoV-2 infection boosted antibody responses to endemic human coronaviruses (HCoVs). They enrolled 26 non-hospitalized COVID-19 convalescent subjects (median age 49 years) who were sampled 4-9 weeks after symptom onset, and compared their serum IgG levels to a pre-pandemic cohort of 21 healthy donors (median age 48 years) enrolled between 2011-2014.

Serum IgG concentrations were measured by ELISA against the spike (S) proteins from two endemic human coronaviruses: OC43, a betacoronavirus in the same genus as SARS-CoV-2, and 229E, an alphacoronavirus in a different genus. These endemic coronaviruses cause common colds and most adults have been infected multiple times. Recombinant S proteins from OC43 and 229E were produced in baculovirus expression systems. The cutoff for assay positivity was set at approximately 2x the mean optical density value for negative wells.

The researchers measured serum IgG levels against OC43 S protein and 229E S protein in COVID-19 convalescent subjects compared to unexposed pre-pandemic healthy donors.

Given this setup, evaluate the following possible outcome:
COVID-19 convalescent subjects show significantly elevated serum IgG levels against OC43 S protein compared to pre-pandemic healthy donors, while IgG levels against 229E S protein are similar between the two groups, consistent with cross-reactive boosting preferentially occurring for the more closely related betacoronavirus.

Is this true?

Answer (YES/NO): YES